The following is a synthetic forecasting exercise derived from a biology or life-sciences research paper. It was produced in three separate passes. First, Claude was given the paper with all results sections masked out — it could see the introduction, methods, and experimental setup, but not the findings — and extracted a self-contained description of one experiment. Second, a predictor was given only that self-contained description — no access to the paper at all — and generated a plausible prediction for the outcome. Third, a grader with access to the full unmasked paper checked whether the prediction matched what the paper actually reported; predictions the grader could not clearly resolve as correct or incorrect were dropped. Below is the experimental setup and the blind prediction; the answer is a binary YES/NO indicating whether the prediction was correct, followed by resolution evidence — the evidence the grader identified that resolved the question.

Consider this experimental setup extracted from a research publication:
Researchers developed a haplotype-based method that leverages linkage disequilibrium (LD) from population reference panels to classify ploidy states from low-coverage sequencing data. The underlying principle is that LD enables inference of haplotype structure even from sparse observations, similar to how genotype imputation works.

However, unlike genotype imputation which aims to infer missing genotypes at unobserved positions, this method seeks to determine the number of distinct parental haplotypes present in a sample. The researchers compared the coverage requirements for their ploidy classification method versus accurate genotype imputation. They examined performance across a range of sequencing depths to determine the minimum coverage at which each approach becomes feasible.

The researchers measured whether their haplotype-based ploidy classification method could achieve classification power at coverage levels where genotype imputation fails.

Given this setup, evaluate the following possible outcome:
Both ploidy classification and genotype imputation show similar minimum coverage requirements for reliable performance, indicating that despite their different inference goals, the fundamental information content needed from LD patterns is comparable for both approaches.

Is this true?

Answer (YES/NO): NO